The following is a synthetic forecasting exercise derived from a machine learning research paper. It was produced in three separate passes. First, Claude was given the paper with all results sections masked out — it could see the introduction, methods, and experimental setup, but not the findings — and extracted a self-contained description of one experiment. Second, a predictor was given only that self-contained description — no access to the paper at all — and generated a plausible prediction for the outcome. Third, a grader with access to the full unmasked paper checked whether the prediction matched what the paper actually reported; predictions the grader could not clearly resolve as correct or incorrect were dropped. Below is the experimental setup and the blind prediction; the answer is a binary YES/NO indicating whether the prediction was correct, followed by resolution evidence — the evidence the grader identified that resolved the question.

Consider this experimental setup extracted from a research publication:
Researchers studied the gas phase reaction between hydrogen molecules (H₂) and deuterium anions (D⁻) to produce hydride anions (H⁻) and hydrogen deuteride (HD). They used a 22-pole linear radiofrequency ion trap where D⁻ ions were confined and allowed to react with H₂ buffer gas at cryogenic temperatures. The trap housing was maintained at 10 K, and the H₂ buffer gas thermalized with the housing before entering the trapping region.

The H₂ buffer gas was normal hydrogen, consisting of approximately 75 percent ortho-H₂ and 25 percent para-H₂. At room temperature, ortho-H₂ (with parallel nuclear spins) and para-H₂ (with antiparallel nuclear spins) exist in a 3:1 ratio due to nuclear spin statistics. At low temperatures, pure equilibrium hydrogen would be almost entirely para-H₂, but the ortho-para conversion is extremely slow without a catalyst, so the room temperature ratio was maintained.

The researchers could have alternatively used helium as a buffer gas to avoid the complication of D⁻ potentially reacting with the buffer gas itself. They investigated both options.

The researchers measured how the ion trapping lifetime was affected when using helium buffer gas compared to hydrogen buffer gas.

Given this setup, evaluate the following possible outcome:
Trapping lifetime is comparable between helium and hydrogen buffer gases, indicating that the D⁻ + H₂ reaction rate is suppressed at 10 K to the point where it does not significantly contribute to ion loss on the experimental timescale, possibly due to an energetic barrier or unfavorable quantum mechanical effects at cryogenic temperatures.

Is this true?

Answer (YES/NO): NO